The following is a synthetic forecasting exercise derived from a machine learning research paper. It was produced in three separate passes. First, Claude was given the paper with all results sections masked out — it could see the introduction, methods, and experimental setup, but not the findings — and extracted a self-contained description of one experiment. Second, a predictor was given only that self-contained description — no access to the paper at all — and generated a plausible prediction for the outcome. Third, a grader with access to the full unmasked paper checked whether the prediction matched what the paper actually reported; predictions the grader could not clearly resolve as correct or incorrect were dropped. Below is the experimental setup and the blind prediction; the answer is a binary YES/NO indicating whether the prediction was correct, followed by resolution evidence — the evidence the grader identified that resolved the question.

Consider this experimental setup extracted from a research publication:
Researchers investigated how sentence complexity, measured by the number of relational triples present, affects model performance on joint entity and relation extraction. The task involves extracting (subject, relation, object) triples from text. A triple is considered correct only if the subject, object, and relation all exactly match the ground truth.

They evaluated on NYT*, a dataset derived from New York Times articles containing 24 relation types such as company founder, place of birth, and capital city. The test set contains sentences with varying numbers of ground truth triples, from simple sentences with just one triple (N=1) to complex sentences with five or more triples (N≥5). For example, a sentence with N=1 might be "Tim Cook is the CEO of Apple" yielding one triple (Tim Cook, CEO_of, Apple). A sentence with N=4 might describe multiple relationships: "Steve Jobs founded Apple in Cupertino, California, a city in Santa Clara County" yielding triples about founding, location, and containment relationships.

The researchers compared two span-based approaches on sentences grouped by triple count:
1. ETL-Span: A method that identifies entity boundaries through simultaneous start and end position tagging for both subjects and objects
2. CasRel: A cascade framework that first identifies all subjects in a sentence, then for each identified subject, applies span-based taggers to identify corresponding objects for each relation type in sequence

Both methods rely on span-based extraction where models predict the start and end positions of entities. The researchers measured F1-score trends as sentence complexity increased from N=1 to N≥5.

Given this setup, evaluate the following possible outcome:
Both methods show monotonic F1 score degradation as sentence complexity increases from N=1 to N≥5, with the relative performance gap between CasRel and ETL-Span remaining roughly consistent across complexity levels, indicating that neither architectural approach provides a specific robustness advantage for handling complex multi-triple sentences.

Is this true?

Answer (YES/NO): NO